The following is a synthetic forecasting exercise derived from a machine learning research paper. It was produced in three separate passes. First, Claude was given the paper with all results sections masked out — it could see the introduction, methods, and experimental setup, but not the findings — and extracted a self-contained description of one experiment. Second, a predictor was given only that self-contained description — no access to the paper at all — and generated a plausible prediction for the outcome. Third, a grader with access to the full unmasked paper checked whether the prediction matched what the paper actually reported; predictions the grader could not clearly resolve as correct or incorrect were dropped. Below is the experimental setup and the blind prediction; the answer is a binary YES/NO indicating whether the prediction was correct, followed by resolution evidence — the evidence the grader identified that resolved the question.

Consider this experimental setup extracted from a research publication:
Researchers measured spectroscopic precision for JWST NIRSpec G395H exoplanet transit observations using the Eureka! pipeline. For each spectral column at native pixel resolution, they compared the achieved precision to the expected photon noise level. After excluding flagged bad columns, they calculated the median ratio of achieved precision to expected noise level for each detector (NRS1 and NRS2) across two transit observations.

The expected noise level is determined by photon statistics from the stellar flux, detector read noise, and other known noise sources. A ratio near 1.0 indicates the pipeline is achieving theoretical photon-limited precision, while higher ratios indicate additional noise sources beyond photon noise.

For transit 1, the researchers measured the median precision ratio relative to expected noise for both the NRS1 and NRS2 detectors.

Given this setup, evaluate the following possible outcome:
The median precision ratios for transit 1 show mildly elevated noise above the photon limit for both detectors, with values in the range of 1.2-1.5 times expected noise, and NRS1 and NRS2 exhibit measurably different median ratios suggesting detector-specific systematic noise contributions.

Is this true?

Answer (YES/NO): NO